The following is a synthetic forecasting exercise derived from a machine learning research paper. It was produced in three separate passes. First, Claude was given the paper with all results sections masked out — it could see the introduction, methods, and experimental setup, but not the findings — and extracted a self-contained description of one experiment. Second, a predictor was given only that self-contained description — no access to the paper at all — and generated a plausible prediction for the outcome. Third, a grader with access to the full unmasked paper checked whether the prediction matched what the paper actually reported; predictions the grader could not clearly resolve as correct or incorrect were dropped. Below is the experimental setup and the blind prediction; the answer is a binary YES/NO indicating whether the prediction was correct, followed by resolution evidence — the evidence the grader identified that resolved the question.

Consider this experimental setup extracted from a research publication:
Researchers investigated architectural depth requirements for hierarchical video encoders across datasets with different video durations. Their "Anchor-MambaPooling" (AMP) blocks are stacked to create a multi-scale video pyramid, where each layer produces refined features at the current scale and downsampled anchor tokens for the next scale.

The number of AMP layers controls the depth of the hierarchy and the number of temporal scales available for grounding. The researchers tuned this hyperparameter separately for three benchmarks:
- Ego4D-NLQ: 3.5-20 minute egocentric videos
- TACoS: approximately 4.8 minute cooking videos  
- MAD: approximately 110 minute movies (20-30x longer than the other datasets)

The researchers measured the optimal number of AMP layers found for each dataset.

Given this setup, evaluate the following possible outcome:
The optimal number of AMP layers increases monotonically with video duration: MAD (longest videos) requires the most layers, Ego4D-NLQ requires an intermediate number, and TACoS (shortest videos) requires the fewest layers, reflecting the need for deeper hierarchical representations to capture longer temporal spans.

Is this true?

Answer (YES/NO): NO